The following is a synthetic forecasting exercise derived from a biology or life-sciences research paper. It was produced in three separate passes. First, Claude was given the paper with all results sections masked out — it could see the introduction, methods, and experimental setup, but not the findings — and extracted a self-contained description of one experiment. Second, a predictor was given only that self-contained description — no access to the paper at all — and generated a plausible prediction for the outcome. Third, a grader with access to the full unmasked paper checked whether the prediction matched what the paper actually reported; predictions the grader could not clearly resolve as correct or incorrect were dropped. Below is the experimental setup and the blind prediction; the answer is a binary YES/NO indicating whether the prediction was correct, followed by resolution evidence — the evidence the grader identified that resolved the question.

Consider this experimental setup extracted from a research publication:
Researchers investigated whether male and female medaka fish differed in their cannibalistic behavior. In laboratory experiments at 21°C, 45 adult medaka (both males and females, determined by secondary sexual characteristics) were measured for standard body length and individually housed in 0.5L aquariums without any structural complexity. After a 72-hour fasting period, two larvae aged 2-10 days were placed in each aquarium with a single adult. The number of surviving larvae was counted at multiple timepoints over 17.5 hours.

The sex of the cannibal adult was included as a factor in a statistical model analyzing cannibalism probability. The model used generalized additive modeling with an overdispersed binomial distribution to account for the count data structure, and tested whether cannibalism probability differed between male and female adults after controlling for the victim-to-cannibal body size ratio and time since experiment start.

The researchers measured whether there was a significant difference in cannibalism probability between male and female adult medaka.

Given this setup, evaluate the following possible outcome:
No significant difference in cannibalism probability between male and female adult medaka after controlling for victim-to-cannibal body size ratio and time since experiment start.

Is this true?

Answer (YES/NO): NO